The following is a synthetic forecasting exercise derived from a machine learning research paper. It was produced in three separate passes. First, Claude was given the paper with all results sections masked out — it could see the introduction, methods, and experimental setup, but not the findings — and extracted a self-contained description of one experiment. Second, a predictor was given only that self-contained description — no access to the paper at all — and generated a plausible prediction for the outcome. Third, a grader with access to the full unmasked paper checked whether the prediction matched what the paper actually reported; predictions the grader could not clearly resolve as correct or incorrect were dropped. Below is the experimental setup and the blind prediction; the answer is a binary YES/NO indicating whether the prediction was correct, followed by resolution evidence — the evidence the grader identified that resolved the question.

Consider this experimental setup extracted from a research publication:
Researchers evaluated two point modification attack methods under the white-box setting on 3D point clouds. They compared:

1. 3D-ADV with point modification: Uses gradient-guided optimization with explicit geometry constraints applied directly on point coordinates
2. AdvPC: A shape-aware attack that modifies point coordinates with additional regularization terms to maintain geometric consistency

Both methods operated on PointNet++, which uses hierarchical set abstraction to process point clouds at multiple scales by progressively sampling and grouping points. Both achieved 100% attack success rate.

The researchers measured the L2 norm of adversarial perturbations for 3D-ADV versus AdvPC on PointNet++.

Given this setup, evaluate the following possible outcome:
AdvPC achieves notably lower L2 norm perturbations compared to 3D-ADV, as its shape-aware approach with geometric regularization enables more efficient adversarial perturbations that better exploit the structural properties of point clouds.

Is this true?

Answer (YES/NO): NO